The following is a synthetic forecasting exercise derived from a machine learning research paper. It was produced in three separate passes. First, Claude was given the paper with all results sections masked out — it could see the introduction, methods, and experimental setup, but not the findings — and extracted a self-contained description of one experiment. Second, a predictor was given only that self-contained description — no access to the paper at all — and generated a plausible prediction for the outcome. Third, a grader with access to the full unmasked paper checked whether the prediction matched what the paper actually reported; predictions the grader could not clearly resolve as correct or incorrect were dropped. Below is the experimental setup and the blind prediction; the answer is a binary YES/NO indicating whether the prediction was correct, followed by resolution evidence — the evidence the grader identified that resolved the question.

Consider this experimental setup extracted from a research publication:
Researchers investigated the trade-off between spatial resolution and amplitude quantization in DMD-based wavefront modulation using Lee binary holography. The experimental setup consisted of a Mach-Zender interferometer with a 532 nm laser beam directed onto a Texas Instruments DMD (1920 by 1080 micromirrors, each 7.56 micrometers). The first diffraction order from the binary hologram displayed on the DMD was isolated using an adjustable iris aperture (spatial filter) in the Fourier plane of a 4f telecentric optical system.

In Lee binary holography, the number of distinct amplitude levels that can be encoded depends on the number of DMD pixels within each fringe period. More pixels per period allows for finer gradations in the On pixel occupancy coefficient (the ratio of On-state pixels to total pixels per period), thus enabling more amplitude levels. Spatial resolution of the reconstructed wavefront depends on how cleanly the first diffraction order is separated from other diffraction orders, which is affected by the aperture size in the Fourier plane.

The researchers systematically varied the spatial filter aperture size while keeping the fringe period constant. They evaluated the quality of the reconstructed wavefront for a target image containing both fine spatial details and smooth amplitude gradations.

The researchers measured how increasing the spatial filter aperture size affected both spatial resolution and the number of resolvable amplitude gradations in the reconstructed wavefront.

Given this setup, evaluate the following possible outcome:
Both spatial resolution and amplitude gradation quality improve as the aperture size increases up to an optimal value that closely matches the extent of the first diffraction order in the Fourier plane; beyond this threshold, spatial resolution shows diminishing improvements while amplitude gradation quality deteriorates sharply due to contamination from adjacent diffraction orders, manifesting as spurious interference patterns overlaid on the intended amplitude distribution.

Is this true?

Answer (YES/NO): YES